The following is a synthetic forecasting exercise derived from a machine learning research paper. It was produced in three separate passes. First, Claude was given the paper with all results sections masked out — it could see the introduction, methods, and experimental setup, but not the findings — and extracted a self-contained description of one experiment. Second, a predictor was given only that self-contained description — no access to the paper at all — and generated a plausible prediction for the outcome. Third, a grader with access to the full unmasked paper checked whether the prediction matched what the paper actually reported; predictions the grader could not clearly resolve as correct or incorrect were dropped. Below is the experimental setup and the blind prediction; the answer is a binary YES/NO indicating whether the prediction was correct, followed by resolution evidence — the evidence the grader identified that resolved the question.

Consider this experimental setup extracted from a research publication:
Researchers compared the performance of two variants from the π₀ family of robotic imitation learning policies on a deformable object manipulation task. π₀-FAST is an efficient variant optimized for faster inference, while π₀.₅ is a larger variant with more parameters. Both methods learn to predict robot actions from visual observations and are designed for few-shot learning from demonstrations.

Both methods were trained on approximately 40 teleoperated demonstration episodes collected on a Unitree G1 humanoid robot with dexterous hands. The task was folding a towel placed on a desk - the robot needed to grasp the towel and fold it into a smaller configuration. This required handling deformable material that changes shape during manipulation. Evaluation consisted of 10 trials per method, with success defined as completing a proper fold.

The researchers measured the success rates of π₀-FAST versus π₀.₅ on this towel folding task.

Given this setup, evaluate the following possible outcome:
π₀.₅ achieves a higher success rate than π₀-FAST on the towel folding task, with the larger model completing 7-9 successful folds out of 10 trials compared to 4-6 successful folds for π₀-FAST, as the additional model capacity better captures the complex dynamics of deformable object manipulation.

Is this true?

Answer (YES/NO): NO